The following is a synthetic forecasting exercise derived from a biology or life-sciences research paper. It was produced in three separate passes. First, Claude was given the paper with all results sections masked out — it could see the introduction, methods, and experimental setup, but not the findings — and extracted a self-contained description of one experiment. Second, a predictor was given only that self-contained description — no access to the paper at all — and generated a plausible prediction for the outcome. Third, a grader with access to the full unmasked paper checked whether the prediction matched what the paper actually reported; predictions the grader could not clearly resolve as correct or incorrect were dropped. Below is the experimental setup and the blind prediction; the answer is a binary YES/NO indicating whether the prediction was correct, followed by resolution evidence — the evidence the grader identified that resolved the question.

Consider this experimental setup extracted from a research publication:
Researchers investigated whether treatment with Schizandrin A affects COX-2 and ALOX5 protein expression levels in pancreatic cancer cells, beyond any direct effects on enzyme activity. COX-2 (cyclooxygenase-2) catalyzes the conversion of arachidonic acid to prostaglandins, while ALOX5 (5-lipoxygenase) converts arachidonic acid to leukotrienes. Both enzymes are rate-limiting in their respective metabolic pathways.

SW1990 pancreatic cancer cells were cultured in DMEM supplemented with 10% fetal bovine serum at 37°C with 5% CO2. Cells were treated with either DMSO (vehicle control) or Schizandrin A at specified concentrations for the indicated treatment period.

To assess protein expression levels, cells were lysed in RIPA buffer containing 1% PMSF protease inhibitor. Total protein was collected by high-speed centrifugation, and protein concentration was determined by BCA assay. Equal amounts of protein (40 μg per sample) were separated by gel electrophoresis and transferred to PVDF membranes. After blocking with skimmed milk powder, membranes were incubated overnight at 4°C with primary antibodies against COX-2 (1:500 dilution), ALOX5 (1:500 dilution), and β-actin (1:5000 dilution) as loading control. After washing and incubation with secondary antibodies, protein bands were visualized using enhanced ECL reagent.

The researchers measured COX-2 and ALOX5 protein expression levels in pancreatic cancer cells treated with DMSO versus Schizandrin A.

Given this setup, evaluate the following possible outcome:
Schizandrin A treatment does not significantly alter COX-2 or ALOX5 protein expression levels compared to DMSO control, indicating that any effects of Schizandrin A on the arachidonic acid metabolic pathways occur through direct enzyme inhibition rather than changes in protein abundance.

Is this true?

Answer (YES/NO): NO